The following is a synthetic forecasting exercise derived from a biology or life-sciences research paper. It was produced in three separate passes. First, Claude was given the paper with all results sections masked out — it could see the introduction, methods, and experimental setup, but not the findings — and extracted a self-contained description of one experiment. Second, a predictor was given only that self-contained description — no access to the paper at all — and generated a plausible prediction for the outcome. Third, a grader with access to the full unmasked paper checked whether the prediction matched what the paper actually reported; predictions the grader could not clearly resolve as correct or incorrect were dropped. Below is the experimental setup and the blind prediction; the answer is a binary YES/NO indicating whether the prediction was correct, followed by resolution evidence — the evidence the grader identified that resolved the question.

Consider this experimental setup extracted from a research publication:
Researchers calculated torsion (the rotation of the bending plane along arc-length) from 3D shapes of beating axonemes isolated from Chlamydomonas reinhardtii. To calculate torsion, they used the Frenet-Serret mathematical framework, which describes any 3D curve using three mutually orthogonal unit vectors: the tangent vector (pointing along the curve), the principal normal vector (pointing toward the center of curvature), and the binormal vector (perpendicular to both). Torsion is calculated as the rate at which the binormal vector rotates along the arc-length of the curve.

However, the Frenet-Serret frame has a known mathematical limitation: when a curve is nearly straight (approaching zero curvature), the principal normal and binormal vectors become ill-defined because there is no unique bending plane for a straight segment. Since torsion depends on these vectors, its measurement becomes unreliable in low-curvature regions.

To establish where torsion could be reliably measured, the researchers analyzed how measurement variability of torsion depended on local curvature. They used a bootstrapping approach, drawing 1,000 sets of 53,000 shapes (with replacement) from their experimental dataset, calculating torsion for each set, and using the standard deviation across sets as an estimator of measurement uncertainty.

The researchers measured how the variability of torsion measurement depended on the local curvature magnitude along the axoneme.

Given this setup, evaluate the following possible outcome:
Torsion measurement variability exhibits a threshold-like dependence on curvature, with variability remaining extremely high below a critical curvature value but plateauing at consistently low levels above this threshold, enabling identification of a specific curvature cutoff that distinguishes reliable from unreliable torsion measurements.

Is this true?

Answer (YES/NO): YES